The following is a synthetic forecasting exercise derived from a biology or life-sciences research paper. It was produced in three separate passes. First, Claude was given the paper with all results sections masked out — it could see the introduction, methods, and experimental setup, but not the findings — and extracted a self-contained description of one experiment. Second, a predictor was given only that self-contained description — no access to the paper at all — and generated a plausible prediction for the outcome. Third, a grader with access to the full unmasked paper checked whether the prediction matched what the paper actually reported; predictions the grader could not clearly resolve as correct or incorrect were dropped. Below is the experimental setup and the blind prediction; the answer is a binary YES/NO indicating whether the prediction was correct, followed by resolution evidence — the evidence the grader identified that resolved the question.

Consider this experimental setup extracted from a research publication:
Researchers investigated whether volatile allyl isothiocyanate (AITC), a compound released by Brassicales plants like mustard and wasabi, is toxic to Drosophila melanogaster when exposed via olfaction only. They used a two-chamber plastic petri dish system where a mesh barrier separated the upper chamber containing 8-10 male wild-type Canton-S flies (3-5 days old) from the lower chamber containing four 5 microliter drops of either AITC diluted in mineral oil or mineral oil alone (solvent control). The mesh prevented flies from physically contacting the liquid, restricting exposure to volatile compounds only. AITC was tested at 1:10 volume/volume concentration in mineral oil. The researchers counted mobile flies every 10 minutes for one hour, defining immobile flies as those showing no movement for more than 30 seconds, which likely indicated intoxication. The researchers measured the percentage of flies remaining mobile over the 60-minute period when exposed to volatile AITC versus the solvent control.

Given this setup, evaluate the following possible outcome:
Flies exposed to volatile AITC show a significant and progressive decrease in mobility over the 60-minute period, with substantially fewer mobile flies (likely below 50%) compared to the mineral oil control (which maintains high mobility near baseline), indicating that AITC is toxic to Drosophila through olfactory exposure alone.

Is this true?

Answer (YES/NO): YES